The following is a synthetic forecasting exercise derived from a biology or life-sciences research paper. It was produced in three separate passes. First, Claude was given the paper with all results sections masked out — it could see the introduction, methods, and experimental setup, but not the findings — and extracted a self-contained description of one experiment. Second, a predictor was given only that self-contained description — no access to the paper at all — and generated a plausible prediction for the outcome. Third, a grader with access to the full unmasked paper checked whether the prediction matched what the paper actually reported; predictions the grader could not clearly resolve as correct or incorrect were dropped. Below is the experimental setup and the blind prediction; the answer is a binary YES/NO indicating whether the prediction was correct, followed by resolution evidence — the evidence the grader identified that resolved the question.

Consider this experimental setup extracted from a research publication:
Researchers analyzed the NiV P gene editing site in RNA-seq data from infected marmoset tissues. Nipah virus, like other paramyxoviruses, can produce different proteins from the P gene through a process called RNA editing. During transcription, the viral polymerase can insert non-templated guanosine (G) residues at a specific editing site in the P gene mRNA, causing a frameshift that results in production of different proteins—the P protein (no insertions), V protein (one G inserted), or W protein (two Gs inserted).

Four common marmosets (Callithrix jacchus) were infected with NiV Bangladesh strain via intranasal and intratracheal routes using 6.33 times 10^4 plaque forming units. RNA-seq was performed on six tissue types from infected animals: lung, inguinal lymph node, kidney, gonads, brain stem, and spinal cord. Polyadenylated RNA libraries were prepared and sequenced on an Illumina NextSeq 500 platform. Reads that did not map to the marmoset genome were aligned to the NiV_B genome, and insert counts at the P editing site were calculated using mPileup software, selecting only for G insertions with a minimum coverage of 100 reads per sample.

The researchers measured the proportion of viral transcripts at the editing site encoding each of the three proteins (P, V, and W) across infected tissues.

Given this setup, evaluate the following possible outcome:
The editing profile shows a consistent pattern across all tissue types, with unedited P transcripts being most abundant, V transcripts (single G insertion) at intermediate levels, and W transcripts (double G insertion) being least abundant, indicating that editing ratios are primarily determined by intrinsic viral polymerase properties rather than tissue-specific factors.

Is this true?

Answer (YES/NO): NO